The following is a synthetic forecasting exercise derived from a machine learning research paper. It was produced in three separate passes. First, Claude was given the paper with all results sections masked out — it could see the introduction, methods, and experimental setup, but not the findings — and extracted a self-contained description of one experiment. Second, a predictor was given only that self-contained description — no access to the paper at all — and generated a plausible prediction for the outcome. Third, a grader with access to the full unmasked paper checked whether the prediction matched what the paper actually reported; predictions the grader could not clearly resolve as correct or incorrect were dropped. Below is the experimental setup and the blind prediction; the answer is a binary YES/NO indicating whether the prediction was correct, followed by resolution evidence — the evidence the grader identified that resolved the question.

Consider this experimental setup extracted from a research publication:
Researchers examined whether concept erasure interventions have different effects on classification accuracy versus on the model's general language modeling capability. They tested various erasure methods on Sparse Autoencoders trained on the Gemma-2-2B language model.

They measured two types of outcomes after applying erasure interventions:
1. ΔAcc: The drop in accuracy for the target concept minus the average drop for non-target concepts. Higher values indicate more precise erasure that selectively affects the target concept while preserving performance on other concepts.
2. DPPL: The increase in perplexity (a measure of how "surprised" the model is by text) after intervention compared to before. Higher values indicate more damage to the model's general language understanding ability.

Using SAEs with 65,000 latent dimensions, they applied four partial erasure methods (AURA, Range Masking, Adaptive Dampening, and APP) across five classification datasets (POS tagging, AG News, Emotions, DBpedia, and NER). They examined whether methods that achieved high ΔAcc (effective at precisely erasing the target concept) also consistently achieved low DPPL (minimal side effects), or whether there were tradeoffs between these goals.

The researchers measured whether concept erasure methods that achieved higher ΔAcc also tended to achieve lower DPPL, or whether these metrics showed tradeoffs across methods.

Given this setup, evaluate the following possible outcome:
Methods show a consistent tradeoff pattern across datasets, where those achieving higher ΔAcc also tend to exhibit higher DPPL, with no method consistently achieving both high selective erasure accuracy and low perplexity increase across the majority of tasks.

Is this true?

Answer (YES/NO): NO